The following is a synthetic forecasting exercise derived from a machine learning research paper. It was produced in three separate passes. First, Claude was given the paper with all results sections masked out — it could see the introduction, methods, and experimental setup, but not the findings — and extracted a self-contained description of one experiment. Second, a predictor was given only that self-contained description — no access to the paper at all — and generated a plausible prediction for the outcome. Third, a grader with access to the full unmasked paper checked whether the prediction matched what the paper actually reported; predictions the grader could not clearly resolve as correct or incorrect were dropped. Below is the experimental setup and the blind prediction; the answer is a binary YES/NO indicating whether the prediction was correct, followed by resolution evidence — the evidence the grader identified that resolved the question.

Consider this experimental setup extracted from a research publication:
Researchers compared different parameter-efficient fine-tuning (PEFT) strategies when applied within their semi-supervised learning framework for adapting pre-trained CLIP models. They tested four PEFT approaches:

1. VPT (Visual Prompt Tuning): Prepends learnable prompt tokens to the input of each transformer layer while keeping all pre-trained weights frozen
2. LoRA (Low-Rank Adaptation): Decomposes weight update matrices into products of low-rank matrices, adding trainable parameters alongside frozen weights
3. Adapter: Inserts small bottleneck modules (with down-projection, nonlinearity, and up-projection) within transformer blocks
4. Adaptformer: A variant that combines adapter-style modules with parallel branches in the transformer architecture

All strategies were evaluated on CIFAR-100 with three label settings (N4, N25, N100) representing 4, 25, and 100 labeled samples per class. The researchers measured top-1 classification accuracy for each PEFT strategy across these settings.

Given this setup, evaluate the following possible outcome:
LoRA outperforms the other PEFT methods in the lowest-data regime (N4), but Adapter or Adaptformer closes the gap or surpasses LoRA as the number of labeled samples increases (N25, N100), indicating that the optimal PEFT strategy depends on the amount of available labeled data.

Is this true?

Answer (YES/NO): NO